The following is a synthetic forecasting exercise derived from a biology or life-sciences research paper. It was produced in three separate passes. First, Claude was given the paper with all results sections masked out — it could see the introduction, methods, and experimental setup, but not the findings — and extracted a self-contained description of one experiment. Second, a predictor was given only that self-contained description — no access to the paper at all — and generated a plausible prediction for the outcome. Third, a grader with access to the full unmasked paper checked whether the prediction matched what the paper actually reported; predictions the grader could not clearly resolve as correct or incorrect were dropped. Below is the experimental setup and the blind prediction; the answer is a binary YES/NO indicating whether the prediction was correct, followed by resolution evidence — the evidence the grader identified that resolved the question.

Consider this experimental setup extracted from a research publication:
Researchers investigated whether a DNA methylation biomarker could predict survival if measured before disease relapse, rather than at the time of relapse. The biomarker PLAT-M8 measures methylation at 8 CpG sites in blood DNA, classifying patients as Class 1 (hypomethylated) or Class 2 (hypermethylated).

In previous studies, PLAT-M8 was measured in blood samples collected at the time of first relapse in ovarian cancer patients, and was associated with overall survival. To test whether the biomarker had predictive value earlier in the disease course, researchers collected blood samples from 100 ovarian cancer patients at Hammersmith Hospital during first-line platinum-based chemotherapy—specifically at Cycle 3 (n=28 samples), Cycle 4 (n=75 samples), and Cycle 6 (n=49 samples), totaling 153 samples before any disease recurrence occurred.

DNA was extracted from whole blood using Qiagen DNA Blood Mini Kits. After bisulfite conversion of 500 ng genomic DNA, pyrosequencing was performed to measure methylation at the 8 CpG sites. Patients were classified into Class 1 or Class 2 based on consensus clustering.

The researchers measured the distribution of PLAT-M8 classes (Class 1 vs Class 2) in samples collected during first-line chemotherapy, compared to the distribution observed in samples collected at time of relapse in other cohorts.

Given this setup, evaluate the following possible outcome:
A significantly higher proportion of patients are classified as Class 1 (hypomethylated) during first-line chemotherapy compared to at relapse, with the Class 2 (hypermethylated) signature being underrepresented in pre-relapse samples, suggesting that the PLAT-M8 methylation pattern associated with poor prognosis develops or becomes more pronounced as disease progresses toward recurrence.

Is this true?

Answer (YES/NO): NO